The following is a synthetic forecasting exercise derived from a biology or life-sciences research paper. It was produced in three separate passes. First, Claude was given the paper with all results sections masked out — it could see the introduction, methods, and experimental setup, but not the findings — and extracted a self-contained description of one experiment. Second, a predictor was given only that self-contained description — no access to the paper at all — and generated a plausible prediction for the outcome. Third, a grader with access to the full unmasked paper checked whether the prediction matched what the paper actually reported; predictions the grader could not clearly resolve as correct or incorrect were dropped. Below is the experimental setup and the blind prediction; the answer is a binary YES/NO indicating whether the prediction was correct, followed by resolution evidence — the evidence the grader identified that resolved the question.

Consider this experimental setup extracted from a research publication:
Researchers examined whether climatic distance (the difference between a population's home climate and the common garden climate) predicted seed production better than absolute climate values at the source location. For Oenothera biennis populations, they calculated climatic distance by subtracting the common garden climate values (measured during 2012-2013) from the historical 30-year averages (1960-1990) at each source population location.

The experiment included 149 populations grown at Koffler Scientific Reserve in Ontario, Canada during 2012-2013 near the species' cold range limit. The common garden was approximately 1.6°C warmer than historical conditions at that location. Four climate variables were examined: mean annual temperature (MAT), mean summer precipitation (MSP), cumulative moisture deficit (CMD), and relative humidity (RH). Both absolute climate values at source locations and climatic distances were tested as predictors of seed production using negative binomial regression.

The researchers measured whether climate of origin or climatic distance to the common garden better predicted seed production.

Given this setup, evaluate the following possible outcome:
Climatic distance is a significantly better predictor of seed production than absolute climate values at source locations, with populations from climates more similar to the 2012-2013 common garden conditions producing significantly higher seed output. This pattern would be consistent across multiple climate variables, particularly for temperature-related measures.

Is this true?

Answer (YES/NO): NO